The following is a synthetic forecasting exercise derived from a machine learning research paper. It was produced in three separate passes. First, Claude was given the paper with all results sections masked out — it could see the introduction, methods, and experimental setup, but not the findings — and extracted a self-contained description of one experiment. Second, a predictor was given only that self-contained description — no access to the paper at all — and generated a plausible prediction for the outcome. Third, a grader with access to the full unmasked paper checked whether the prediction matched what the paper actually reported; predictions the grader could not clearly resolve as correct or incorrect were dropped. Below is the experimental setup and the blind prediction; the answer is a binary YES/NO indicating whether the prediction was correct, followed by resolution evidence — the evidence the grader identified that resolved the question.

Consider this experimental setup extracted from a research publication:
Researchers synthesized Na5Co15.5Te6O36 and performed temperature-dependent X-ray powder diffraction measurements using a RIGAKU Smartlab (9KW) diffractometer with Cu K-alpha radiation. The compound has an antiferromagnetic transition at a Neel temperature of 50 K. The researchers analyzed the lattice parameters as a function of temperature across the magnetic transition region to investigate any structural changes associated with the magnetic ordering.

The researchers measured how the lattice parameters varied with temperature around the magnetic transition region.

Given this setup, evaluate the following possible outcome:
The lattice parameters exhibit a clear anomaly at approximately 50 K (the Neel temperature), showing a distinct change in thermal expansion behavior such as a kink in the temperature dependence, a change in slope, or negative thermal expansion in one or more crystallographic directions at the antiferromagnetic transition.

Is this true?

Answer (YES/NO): NO